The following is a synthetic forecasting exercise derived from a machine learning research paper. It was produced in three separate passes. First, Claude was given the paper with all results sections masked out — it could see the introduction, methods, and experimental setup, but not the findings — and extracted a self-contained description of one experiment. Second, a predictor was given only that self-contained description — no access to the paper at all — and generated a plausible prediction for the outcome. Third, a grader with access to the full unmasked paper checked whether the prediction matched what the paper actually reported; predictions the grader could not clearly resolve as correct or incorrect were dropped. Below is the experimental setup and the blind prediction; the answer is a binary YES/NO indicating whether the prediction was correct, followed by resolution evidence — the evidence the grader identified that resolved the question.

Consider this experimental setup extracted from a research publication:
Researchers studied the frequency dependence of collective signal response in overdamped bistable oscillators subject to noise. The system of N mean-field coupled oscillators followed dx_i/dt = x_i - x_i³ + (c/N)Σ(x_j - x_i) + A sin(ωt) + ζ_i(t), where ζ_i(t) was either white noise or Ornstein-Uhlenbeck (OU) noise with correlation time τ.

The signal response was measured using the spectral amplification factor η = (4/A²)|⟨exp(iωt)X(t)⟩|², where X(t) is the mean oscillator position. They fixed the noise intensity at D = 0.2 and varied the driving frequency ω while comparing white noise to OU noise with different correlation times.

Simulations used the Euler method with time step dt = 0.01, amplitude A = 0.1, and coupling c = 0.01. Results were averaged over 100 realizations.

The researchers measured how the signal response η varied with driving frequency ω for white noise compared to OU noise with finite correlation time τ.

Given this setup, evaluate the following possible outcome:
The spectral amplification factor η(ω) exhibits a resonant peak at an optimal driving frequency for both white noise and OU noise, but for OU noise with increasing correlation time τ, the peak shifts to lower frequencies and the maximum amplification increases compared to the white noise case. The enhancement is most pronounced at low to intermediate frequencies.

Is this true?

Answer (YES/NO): NO